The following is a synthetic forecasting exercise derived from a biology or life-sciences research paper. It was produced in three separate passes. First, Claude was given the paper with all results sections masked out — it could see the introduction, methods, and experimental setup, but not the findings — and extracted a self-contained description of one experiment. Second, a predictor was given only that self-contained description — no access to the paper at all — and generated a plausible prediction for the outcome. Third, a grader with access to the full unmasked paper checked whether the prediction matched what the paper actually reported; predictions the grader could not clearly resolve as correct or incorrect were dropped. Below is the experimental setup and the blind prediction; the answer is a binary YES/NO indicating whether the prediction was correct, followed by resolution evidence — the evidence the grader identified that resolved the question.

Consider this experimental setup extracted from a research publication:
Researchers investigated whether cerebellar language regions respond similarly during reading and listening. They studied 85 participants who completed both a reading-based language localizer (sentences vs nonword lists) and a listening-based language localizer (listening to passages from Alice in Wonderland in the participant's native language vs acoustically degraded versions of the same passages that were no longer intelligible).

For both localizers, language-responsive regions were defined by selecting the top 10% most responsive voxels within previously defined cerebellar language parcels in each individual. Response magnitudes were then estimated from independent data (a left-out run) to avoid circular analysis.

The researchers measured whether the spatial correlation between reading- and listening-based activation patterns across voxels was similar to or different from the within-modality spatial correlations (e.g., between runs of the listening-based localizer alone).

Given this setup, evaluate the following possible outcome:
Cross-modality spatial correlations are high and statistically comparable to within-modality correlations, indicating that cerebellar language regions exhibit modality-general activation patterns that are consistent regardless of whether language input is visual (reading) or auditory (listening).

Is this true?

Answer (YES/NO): YES